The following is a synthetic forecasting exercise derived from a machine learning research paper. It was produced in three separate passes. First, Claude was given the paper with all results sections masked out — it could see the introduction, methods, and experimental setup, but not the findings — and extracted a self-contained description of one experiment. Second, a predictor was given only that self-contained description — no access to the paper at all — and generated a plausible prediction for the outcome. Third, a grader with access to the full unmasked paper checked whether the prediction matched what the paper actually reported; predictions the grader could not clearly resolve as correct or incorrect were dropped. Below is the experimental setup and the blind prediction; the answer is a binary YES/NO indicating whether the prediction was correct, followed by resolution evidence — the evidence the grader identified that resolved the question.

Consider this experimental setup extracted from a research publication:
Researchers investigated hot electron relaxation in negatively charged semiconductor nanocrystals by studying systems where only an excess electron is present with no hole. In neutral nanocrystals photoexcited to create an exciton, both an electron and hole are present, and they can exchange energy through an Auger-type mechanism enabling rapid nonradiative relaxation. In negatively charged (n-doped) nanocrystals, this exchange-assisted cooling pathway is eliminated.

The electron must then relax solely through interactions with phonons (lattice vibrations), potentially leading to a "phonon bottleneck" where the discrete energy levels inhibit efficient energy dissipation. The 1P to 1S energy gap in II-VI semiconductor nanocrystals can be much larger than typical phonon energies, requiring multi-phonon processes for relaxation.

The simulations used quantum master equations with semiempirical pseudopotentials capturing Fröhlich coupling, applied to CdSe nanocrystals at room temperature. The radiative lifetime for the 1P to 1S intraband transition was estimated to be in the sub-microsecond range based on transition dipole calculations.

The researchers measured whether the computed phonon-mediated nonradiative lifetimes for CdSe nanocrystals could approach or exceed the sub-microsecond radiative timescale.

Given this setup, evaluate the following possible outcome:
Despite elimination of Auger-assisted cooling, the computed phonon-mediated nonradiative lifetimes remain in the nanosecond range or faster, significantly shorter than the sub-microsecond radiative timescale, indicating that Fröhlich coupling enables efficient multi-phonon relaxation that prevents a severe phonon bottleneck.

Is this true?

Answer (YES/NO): NO